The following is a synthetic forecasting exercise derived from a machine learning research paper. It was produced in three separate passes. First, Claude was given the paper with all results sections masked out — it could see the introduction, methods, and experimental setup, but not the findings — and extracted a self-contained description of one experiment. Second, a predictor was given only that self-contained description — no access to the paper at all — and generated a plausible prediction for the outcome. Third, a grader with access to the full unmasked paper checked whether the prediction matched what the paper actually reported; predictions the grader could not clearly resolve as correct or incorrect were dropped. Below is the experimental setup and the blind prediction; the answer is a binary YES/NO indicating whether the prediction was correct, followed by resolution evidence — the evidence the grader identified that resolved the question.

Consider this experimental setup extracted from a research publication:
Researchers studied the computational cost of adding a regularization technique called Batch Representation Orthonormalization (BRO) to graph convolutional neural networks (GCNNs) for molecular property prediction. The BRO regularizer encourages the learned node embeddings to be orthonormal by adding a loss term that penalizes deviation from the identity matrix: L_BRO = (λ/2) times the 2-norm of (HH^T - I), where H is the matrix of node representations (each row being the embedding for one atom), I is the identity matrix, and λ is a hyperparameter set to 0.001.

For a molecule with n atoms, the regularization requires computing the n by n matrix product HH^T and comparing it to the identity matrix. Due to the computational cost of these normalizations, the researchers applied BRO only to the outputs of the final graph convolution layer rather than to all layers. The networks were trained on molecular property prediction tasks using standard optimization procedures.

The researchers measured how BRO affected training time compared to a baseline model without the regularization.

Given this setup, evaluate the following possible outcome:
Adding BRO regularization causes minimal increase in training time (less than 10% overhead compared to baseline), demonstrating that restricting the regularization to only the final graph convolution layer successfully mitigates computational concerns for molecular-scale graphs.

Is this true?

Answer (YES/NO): NO